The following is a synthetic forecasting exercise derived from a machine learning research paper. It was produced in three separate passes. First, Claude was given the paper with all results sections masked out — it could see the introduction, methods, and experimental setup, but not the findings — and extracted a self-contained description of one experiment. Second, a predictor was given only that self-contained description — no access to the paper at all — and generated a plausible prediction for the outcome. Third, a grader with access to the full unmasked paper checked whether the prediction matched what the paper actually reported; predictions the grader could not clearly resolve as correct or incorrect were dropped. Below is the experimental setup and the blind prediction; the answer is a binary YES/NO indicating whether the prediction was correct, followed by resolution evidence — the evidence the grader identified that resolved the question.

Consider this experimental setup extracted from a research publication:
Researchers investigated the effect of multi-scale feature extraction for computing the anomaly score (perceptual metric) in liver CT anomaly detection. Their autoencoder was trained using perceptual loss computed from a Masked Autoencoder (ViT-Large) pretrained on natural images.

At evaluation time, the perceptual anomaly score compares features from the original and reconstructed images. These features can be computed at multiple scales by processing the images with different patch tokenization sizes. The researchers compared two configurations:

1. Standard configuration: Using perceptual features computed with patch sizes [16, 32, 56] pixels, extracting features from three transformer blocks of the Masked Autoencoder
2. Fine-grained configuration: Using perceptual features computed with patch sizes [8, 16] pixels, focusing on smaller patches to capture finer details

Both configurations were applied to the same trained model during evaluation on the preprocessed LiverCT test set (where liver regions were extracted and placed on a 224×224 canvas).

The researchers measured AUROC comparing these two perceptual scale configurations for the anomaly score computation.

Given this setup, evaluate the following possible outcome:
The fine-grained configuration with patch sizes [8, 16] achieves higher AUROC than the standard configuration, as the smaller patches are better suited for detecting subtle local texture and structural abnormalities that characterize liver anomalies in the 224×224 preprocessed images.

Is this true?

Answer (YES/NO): YES